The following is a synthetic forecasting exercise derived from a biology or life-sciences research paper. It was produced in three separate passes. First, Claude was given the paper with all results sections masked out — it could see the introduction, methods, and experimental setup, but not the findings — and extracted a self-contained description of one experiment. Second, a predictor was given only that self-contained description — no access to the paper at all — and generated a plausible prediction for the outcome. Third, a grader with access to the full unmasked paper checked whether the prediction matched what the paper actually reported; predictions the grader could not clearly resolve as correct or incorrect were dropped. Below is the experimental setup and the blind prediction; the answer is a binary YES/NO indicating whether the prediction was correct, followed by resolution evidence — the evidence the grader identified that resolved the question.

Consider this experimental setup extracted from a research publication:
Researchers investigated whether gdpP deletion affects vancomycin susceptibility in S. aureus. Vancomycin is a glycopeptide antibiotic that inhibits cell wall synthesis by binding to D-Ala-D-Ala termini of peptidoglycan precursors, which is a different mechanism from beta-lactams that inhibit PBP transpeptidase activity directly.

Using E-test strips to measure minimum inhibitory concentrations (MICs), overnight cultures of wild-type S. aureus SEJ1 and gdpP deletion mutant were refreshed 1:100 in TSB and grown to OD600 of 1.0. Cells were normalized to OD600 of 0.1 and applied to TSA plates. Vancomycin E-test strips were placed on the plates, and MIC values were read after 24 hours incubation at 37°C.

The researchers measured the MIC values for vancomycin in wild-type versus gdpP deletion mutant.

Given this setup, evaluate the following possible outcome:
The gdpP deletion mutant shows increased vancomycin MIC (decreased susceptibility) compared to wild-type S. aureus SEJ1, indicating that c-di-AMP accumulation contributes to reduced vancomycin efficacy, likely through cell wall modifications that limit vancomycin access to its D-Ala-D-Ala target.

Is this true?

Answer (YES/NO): NO